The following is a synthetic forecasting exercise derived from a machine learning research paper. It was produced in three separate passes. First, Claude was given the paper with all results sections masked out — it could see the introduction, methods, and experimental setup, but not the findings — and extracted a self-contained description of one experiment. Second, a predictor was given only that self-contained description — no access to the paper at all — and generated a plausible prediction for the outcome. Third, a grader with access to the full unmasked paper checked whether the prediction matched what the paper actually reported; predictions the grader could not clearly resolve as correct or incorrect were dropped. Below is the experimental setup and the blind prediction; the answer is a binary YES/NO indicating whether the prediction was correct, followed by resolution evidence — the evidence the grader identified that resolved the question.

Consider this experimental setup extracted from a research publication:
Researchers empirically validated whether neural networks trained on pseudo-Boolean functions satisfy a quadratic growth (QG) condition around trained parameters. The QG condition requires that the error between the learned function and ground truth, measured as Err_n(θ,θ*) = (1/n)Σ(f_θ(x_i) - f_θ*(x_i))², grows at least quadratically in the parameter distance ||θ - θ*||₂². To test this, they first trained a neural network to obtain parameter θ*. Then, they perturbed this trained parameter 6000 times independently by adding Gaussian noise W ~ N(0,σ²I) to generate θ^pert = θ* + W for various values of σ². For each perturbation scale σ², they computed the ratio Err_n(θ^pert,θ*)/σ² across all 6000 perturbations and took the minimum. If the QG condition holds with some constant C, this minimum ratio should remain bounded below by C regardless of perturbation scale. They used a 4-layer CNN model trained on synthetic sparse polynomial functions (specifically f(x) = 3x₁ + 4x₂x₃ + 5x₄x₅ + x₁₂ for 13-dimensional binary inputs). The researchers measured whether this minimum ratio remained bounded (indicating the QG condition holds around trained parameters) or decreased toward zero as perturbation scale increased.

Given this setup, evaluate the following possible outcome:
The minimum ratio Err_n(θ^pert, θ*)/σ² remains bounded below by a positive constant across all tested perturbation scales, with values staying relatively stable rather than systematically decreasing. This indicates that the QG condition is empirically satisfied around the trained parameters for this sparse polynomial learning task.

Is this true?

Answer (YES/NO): YES